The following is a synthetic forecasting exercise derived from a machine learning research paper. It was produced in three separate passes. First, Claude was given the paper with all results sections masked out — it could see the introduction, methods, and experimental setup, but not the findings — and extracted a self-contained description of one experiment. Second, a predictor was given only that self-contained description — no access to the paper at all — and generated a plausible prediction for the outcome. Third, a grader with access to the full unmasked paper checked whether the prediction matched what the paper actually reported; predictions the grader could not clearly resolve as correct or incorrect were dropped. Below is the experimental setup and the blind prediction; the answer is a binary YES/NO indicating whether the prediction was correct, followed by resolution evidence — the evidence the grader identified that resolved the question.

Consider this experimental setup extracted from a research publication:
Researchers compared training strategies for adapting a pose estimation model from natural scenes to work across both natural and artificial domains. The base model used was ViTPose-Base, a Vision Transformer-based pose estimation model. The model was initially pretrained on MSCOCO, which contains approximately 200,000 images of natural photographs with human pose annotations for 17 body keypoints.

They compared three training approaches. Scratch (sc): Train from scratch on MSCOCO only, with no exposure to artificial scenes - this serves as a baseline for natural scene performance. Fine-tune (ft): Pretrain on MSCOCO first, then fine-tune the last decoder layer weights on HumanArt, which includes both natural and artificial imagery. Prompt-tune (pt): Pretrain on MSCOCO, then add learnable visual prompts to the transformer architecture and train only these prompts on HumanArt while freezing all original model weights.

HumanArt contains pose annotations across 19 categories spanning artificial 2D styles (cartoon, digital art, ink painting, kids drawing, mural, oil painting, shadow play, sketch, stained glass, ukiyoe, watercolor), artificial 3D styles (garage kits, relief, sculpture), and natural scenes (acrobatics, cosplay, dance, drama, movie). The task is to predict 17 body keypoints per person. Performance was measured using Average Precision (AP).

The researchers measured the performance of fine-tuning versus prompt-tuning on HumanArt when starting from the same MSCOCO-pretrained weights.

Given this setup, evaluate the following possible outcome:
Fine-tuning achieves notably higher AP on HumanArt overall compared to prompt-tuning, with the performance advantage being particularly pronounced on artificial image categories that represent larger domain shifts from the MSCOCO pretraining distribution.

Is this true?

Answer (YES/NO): NO